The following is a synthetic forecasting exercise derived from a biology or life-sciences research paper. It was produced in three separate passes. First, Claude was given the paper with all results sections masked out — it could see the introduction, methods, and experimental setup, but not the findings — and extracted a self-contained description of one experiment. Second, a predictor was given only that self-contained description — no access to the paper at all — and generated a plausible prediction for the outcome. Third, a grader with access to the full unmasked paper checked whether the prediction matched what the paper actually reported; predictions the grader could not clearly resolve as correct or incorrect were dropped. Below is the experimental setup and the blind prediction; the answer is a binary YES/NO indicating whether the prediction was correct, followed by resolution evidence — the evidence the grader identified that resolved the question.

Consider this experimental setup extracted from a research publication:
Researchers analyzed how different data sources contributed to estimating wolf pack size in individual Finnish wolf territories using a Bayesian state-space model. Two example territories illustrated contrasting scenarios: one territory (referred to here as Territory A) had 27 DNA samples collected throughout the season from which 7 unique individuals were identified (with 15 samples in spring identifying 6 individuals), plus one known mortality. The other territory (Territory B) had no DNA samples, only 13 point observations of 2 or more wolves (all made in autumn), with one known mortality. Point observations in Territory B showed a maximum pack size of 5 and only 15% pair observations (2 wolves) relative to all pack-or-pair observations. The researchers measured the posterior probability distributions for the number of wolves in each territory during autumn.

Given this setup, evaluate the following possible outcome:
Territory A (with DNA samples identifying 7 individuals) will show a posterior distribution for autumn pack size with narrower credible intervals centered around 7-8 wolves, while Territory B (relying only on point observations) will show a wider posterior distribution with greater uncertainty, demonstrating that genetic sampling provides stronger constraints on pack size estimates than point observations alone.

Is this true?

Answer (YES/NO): YES